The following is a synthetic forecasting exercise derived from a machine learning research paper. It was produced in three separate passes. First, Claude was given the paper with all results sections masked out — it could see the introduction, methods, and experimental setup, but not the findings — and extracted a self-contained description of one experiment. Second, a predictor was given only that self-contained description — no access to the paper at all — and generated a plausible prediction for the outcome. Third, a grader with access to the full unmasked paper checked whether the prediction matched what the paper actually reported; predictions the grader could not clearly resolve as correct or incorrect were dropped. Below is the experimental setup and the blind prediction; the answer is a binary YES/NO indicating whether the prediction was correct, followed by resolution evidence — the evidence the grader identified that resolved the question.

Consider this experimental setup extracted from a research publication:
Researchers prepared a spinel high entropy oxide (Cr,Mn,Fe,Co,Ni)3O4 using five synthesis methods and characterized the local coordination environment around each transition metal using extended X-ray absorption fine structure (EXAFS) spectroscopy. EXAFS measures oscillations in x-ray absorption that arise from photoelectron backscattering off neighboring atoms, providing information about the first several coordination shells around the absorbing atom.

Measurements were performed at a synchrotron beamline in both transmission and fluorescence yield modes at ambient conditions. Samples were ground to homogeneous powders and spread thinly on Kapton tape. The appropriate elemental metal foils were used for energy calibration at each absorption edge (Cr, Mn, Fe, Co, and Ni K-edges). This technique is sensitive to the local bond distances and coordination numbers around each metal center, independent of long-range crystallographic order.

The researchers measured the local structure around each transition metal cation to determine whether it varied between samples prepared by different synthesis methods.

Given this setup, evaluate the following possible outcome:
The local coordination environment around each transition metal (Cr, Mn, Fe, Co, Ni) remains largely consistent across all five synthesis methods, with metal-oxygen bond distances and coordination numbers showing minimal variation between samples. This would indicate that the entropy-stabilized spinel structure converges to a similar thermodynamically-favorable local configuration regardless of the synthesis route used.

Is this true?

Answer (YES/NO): NO